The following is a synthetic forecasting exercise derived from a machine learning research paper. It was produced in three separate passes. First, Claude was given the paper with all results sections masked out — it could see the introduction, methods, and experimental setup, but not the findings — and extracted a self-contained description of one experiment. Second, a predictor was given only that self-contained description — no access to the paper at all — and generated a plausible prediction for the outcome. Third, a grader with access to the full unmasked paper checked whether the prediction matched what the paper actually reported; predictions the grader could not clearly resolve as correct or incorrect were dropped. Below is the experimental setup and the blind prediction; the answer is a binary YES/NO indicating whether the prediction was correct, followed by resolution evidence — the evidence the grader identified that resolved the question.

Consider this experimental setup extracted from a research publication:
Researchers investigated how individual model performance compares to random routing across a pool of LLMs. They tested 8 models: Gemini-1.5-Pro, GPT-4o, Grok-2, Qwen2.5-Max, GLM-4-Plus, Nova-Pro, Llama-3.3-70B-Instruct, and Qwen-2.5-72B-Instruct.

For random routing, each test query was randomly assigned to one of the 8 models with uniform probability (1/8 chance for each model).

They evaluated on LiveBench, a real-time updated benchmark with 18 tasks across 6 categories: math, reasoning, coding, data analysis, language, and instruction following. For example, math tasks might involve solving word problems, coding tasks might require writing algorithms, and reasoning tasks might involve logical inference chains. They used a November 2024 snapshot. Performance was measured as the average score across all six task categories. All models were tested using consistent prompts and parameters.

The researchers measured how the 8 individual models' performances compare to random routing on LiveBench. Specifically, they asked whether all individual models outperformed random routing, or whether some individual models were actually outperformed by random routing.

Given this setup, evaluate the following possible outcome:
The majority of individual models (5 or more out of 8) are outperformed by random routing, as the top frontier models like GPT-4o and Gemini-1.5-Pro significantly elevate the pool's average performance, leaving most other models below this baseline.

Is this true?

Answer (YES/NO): NO